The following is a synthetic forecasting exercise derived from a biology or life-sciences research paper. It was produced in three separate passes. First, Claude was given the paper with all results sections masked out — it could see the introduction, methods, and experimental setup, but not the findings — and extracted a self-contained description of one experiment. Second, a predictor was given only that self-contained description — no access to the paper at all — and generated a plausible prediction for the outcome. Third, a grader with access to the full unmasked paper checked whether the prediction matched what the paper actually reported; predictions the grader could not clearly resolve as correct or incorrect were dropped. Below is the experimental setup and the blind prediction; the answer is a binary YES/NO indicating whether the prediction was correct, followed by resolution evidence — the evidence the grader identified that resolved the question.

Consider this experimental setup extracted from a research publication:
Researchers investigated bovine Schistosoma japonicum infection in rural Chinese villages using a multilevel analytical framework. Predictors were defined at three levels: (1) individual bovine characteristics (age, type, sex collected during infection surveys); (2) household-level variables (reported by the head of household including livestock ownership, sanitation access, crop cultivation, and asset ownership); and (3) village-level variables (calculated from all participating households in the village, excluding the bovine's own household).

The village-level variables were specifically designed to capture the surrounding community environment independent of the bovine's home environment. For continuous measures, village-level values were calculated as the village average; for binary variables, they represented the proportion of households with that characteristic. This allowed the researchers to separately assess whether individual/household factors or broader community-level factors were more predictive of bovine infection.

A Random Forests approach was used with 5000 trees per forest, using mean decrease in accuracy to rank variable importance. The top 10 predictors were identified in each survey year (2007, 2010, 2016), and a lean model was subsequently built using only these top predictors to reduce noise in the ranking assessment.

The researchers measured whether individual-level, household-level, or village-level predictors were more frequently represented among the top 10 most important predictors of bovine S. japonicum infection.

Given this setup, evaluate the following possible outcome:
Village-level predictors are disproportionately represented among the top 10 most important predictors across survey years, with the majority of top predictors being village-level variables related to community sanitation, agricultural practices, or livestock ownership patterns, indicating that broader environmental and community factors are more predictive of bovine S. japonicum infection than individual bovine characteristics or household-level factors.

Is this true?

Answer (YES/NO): YES